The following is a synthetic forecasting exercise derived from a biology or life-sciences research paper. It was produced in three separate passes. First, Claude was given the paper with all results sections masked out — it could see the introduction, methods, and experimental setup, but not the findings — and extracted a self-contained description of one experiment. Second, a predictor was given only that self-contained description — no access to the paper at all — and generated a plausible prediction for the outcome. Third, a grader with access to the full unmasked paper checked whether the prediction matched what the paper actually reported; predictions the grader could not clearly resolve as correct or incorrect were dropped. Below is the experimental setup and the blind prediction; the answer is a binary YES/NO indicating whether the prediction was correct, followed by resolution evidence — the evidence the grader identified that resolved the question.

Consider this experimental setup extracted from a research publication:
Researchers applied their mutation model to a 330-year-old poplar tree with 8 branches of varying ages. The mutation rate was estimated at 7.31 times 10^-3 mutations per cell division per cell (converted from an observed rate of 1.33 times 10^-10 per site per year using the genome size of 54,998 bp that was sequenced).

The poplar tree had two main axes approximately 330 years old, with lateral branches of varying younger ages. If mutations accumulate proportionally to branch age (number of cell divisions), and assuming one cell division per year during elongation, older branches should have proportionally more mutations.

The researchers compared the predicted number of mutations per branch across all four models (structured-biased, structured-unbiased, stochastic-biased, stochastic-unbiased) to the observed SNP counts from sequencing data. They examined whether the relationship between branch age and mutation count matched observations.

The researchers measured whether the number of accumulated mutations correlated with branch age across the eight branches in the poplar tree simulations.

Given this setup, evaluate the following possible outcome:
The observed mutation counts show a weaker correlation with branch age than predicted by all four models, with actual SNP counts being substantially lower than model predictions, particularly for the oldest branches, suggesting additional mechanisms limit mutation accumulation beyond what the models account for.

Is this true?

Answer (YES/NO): NO